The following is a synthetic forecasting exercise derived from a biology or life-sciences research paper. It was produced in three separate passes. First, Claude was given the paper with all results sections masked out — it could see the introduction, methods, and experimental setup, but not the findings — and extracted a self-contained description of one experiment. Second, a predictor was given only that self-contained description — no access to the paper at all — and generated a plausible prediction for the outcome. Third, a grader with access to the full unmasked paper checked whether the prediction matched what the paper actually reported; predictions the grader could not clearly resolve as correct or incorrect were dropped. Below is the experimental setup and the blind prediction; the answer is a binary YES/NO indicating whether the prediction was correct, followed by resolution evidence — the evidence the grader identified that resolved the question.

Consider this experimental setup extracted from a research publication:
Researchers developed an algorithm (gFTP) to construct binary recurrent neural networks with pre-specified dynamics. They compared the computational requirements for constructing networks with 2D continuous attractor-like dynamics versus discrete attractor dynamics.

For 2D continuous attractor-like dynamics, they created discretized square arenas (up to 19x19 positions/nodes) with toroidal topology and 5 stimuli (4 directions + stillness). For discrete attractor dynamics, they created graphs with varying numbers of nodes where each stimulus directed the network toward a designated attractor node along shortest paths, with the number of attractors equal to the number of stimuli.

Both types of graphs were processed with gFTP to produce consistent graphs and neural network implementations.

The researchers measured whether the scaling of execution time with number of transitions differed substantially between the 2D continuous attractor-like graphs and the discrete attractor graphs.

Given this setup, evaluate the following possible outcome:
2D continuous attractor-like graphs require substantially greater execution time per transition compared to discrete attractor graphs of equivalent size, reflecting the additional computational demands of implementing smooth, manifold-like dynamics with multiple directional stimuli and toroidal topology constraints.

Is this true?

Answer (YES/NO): YES